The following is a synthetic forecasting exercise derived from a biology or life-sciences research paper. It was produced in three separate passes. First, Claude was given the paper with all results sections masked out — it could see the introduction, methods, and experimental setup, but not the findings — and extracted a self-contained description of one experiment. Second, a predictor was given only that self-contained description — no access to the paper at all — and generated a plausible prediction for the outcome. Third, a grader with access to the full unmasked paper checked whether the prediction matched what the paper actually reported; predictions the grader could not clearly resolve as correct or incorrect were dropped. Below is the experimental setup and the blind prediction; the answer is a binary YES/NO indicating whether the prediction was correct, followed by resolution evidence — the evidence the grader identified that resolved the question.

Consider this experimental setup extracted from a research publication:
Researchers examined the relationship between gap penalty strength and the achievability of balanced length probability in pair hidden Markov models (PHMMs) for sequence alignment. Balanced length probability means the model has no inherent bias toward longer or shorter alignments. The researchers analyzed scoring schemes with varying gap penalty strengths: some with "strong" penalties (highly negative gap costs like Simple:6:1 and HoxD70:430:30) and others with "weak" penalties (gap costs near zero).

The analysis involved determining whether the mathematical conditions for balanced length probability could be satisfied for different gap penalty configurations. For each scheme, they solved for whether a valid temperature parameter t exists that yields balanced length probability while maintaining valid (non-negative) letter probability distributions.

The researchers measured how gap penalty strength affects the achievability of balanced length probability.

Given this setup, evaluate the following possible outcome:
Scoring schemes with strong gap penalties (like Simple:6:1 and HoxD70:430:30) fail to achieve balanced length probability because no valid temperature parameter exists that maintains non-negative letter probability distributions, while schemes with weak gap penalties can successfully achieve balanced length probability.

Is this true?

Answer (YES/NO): NO